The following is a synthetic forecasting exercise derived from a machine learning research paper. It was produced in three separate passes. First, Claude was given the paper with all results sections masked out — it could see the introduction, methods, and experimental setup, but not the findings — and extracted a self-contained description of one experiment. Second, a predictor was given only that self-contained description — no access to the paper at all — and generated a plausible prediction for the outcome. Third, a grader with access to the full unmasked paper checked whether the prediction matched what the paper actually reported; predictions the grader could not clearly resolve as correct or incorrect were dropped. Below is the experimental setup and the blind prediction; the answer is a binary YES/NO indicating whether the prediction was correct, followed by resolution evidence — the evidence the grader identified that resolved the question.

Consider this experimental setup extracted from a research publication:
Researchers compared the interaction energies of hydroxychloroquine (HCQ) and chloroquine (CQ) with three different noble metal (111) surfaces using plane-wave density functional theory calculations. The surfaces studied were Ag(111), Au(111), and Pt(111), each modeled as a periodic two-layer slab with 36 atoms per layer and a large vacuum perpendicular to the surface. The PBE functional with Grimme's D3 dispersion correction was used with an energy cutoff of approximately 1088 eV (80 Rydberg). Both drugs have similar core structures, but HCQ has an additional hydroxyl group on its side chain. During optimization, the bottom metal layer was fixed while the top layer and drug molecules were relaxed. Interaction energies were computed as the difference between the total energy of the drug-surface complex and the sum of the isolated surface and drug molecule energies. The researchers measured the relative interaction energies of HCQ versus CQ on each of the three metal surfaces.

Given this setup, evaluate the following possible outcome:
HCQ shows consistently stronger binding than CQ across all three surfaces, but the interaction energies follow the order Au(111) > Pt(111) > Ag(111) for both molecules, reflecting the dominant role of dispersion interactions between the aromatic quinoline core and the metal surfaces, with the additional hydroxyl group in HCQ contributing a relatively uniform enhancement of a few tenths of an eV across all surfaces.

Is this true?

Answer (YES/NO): NO